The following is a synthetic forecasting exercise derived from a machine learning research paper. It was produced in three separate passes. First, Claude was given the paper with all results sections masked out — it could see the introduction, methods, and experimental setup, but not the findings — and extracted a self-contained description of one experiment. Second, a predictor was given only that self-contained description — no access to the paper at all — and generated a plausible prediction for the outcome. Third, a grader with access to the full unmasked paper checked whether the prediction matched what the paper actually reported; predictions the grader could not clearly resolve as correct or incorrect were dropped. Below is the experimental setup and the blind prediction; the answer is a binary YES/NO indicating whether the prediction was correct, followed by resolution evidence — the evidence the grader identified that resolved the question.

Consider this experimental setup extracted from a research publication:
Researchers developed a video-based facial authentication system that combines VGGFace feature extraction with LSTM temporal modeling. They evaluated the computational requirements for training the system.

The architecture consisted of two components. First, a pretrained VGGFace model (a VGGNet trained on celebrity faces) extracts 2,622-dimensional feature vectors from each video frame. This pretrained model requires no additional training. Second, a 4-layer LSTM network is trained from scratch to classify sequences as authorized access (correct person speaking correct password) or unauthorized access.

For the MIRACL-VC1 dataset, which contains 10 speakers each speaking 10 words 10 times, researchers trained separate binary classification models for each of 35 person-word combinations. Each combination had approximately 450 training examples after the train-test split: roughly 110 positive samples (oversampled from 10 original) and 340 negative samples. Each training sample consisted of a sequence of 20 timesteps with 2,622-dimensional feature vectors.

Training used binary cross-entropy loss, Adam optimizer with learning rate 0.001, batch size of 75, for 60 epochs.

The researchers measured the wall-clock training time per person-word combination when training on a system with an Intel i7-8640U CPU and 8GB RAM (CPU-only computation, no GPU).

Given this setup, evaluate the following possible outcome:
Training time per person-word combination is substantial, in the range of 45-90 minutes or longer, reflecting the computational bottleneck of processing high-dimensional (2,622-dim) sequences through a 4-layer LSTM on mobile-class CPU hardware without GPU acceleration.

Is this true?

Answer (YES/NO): NO